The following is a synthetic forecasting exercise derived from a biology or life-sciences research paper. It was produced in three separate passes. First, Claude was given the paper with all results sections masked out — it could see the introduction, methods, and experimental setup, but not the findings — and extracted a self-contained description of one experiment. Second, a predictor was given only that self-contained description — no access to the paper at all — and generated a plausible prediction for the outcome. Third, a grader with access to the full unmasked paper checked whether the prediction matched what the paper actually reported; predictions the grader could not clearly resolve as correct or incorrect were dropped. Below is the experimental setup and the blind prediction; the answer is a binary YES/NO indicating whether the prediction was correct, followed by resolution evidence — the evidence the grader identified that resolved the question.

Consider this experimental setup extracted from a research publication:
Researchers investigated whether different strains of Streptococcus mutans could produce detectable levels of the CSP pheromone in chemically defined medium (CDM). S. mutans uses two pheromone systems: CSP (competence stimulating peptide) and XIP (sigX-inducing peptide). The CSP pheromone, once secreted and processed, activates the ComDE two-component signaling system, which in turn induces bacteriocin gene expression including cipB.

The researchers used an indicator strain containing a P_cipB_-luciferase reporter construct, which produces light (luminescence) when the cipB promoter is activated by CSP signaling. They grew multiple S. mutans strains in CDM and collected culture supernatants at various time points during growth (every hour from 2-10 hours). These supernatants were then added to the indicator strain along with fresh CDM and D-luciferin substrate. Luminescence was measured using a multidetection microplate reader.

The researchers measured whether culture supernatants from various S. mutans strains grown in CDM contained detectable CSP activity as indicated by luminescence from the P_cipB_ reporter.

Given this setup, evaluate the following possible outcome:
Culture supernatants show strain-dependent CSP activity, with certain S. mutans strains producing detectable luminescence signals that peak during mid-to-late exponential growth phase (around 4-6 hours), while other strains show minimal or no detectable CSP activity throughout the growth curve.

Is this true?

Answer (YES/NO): NO